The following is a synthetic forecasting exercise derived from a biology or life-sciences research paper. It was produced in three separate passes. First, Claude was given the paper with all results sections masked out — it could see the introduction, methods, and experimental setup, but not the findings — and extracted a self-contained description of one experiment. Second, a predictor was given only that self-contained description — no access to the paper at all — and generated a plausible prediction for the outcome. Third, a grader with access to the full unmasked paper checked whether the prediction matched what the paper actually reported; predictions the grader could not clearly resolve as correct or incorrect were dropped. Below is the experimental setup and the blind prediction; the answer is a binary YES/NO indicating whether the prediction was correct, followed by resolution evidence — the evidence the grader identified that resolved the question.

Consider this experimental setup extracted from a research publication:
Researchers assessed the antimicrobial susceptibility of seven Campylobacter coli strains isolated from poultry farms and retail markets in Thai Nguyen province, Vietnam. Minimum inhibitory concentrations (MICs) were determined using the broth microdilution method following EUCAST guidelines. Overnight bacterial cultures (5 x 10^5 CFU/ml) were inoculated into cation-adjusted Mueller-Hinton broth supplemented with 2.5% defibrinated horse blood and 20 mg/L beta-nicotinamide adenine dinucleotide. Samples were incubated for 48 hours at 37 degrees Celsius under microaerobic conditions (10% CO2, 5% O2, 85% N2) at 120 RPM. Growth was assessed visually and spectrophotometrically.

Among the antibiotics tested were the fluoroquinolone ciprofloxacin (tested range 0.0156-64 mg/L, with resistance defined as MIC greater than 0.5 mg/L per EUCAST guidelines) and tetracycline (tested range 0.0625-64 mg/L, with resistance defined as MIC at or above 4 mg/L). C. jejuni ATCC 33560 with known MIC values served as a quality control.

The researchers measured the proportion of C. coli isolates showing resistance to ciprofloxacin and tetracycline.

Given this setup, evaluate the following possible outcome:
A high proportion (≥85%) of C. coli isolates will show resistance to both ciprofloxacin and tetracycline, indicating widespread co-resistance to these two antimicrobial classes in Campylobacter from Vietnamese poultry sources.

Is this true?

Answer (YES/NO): YES